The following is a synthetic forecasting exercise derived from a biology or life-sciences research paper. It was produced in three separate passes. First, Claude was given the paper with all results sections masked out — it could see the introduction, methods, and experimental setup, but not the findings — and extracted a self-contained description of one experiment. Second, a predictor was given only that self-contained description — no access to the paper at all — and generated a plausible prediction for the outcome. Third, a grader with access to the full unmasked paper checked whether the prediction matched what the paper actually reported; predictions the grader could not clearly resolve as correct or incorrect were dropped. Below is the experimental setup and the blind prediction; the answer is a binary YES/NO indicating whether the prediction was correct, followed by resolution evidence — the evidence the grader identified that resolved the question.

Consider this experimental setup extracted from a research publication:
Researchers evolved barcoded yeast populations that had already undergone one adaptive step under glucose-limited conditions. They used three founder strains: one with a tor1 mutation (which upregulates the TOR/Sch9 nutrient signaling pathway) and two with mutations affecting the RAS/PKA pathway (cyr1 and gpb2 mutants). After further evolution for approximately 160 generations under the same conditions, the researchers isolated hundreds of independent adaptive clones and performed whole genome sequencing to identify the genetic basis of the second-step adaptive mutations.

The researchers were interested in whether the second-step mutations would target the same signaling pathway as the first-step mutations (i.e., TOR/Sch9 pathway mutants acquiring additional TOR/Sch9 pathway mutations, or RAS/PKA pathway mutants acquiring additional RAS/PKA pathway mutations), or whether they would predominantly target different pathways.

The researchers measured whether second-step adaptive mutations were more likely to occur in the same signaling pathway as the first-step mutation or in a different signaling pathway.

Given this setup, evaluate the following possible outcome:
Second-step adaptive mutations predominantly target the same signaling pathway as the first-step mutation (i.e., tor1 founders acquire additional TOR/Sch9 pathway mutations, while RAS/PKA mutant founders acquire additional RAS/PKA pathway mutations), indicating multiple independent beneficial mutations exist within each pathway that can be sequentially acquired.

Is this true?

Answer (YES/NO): NO